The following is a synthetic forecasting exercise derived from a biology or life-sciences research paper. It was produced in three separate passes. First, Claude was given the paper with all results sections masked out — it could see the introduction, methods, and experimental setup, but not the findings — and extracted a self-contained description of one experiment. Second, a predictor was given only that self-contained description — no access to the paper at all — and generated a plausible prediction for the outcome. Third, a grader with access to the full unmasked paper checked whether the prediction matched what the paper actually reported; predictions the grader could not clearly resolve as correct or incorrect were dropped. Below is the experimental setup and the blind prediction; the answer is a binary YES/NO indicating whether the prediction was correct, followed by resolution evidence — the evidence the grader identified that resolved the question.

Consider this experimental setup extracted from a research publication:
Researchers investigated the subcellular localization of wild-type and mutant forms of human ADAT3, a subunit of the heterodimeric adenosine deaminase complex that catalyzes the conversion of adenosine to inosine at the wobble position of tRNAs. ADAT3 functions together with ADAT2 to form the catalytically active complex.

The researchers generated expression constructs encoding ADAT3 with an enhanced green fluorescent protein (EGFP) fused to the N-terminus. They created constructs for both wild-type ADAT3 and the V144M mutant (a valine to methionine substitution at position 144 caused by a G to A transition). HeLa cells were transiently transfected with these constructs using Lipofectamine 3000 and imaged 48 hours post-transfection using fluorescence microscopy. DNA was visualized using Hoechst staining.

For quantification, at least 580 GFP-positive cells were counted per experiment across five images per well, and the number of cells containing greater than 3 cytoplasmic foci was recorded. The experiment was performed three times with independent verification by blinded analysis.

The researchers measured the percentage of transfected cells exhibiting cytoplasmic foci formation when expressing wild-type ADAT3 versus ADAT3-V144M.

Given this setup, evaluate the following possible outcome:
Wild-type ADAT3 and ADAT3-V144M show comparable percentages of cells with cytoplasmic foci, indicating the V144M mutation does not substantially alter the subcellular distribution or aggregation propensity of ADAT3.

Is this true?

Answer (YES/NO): NO